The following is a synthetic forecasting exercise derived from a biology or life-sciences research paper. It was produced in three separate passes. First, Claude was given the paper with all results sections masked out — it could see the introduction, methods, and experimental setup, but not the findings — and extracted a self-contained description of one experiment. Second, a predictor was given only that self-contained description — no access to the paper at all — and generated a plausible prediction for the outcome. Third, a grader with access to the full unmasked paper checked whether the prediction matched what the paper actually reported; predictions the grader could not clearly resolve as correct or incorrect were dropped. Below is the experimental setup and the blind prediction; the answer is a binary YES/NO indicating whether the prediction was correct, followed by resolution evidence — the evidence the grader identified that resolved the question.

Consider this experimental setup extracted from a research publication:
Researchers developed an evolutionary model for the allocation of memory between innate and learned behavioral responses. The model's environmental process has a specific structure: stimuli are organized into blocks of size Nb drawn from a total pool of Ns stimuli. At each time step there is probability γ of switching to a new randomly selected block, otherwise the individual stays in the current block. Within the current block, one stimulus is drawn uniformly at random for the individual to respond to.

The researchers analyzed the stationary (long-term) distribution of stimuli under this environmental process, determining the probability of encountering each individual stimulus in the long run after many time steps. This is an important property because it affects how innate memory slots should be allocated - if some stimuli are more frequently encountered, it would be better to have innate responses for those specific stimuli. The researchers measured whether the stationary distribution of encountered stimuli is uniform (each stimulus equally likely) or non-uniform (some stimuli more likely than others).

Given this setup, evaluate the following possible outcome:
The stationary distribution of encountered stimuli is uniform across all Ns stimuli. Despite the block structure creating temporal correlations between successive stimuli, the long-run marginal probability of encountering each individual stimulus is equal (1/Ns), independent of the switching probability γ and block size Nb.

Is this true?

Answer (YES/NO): YES